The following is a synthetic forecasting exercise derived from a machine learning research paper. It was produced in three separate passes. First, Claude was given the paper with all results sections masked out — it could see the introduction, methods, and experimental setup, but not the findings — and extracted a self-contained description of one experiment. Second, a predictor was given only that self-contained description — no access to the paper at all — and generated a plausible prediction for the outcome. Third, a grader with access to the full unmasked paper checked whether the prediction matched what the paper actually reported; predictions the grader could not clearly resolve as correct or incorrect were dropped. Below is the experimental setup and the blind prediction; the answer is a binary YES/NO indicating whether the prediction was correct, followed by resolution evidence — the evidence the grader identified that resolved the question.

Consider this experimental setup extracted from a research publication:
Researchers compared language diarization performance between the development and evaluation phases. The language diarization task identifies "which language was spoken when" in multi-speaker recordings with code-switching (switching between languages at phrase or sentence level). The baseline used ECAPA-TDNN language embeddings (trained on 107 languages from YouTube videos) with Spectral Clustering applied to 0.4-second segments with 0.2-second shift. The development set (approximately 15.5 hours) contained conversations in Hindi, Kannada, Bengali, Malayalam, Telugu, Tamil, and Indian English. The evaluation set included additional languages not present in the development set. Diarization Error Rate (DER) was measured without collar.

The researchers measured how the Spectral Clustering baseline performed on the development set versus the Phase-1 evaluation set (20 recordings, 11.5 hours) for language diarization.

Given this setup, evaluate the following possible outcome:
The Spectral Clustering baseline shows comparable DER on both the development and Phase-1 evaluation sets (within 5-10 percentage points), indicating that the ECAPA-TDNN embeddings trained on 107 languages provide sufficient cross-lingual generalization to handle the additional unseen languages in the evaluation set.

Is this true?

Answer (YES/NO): NO